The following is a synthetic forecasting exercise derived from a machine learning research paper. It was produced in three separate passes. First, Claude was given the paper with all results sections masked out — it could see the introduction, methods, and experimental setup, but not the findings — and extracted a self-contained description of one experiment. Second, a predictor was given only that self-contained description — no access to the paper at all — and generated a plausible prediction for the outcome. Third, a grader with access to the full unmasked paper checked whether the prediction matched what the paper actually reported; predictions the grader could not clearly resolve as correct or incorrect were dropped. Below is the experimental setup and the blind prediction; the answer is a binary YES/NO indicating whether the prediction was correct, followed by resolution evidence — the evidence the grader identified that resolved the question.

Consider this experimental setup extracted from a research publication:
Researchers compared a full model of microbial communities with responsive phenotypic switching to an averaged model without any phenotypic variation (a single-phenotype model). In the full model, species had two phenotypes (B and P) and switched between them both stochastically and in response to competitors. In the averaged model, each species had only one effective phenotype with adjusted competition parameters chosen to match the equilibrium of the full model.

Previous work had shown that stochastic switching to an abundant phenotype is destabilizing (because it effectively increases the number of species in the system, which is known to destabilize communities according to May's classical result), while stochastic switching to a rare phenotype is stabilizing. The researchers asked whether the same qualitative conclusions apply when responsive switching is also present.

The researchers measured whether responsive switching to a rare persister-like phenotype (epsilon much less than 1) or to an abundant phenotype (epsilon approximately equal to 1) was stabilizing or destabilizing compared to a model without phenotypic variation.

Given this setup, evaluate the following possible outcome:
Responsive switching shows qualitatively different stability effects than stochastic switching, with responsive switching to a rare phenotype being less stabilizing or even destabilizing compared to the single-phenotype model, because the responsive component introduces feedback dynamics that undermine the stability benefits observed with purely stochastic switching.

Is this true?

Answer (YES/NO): NO